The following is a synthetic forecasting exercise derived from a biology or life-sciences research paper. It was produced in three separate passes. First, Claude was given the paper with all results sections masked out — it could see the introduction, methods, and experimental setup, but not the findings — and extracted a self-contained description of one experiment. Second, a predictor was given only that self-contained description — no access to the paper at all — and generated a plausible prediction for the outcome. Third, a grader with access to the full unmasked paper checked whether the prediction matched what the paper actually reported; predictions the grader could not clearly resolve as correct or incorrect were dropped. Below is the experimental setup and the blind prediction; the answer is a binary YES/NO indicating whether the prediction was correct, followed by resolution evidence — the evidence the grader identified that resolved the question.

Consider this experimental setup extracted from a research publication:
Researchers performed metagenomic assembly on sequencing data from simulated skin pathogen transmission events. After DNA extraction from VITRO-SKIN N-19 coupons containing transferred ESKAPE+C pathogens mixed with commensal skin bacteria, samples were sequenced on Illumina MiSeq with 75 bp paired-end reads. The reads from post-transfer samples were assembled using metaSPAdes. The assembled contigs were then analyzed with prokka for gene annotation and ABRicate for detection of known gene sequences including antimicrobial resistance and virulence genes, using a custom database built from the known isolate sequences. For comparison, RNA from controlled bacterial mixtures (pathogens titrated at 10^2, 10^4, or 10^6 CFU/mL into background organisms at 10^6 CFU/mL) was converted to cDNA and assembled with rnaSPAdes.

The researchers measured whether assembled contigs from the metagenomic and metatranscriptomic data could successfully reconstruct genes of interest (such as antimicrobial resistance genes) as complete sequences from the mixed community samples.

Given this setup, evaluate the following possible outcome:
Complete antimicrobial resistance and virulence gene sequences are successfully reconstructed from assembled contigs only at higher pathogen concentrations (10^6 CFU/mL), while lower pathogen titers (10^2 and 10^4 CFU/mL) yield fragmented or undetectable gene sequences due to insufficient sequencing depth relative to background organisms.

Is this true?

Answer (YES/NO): YES